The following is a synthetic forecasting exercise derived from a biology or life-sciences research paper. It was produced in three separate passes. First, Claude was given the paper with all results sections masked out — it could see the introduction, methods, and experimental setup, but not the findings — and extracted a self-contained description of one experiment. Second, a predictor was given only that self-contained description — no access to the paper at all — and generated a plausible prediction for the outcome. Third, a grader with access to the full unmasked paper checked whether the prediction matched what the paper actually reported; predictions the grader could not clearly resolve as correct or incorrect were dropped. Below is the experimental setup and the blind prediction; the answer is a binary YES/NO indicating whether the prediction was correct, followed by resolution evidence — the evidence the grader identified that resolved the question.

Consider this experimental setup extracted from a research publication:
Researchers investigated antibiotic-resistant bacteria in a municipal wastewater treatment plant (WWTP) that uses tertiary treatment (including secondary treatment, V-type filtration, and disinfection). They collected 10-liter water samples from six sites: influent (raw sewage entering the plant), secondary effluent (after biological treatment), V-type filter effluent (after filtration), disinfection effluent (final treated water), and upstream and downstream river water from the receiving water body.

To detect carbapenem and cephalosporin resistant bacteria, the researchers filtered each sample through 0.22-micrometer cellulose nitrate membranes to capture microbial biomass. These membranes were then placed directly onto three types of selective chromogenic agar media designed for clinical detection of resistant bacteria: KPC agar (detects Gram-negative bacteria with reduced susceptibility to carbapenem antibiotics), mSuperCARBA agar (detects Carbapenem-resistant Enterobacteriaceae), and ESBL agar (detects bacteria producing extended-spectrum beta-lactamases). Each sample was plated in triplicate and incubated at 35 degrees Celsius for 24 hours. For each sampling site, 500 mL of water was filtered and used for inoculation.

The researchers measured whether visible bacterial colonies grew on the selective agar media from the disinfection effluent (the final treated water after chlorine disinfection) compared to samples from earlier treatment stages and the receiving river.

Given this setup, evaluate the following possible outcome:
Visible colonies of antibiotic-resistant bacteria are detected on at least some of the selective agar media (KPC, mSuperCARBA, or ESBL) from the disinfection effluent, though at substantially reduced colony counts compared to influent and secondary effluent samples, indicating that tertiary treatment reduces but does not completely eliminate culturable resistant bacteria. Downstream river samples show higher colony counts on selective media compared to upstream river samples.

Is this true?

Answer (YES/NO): NO